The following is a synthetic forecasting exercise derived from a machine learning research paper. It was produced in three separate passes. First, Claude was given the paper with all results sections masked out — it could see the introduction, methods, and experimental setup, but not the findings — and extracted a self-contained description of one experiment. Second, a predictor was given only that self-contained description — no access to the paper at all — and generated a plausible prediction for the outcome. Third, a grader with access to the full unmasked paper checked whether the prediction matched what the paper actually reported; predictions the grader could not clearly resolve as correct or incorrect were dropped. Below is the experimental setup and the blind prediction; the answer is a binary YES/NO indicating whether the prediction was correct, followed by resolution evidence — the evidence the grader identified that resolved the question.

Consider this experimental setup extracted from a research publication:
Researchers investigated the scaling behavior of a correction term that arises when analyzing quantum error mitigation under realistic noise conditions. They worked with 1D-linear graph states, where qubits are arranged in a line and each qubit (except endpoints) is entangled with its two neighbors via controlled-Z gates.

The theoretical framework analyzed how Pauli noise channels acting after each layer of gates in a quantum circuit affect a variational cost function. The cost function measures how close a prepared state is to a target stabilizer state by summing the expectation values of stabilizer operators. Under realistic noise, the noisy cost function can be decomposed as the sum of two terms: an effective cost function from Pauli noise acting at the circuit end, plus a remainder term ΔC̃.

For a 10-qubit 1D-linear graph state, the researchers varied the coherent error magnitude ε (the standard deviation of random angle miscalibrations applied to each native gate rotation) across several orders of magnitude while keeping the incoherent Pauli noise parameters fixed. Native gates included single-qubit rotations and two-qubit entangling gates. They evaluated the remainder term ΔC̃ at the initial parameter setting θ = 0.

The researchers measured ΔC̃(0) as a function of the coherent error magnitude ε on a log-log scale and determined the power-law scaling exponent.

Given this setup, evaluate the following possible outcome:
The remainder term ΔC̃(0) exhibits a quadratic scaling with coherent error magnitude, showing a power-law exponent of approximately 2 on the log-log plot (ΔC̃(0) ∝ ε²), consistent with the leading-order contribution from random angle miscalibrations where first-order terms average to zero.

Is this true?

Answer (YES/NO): YES